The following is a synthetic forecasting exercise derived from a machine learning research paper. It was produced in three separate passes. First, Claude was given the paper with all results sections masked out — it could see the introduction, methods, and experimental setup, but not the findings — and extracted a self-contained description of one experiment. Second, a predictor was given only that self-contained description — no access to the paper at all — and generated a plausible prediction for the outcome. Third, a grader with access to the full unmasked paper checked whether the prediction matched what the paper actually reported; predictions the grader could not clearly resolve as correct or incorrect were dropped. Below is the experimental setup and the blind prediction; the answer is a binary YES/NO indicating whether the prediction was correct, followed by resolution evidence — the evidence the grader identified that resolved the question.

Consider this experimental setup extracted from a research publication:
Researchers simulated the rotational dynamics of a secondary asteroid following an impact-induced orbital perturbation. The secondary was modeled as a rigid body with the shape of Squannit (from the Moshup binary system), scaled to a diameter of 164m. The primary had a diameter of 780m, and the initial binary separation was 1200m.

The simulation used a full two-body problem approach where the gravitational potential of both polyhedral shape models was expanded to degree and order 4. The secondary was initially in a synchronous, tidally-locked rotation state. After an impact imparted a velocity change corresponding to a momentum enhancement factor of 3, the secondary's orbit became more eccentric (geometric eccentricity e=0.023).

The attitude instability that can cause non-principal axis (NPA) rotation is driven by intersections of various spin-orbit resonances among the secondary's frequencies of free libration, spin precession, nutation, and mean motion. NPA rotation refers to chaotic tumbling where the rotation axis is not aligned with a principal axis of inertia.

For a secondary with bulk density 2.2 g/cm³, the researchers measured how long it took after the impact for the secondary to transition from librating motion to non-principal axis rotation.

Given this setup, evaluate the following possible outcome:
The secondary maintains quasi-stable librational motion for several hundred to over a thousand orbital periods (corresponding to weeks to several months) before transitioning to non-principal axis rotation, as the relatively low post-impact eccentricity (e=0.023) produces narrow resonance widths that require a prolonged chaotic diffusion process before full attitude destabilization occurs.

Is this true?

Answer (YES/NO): NO